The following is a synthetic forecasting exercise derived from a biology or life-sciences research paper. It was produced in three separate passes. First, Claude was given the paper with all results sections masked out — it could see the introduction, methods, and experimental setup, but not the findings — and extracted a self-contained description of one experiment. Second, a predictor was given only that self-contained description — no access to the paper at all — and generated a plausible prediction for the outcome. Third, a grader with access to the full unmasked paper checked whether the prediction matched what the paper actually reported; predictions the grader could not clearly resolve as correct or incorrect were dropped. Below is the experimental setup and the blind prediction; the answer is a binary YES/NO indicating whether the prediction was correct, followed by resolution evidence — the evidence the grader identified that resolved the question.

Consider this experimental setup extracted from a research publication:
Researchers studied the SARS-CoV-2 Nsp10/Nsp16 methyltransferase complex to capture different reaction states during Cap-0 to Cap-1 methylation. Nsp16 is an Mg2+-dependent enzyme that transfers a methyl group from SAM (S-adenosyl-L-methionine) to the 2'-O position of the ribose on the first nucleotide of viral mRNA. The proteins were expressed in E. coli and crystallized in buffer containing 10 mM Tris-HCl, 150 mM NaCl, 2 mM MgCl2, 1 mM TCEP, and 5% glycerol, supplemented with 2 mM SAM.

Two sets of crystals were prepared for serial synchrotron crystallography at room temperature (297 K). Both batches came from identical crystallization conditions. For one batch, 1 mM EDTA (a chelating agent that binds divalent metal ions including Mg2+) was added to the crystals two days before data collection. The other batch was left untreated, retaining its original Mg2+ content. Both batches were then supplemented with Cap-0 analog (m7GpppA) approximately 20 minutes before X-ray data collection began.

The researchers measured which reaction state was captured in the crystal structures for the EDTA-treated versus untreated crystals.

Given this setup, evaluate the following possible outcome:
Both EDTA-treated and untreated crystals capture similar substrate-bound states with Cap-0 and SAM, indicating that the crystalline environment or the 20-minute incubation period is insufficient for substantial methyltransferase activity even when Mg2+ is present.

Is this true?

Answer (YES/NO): NO